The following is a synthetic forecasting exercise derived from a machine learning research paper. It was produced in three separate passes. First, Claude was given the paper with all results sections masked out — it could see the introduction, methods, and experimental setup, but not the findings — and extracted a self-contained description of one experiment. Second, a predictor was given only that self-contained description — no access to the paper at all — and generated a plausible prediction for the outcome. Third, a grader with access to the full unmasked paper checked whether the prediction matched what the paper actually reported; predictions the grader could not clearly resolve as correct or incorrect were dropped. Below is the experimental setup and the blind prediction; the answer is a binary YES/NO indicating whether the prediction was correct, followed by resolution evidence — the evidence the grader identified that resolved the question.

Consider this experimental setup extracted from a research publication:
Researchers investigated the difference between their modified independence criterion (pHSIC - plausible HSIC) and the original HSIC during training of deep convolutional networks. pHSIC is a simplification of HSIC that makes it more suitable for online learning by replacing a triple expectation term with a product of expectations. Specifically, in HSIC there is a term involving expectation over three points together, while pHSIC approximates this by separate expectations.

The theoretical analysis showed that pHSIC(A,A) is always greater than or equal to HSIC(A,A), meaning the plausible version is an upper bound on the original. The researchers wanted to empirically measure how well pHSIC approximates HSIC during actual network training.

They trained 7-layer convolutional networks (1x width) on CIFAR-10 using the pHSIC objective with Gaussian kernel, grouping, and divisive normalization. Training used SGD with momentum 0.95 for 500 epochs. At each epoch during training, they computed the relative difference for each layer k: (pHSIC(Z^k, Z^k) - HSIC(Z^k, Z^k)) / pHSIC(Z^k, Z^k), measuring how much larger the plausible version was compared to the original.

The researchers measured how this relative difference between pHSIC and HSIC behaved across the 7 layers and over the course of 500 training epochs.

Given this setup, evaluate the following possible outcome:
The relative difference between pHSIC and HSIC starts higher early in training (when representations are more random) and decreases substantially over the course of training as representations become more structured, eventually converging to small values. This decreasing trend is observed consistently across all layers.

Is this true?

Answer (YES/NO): NO